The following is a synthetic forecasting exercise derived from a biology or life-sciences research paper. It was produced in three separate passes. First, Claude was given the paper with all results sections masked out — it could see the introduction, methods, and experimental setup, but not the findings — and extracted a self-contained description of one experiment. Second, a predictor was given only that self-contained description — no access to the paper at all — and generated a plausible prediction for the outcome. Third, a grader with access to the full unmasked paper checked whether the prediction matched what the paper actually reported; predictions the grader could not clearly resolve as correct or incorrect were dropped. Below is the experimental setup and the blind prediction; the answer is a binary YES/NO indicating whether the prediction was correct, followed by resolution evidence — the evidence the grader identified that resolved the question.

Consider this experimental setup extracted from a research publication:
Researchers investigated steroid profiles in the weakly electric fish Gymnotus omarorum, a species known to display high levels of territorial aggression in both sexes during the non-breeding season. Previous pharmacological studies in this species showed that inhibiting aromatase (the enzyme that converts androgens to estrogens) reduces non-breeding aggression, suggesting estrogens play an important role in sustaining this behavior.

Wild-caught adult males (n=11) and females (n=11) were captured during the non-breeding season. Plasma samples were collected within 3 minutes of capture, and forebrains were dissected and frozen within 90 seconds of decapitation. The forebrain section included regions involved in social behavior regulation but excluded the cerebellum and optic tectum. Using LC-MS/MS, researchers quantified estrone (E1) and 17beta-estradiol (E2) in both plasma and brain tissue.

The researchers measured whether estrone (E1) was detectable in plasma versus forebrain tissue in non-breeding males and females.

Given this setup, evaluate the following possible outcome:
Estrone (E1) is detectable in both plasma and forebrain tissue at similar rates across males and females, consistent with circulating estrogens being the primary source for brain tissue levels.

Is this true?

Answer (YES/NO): NO